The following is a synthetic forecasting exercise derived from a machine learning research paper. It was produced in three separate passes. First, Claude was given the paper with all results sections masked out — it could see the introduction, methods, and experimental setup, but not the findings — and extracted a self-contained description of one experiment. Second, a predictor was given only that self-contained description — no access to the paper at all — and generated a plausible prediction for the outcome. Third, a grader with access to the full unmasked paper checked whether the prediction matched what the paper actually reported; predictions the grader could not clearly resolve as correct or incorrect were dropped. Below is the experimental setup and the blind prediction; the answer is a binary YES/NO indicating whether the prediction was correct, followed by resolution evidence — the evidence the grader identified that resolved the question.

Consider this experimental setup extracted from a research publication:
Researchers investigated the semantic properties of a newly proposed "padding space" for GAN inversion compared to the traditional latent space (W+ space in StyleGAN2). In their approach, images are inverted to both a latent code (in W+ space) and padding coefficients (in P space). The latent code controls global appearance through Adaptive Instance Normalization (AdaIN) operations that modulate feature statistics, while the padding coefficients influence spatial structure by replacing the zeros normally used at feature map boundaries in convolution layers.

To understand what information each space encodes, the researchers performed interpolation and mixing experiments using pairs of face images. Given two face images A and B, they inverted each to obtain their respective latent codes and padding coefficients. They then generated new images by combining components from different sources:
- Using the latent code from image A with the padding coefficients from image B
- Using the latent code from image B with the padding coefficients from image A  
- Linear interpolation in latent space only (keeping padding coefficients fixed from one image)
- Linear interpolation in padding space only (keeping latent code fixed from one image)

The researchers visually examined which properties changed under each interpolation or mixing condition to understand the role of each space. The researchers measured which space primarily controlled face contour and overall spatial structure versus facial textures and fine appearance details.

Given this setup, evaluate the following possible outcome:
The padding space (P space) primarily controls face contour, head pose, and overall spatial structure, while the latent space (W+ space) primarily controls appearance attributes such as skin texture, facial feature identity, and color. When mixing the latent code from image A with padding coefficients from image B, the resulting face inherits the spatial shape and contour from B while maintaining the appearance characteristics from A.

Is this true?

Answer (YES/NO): YES